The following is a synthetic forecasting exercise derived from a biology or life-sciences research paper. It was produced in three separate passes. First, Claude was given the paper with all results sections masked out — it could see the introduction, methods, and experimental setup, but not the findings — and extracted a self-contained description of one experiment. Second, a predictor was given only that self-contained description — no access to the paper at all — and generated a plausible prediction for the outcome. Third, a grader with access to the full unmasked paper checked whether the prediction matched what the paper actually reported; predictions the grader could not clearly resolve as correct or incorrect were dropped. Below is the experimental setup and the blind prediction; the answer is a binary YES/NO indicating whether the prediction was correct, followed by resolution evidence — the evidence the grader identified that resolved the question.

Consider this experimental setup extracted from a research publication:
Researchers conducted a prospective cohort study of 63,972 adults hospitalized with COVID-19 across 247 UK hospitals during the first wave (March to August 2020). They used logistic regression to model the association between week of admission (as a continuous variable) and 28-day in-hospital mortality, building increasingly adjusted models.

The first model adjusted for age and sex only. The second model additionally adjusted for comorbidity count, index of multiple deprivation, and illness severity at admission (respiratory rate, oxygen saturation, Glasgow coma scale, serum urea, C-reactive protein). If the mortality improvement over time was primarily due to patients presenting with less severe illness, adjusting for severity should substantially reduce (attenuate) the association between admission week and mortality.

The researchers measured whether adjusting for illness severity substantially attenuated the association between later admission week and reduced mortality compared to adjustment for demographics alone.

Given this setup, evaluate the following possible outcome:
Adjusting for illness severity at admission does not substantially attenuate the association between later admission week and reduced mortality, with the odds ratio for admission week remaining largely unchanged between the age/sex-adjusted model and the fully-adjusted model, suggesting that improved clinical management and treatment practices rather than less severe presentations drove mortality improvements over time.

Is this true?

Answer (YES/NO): YES